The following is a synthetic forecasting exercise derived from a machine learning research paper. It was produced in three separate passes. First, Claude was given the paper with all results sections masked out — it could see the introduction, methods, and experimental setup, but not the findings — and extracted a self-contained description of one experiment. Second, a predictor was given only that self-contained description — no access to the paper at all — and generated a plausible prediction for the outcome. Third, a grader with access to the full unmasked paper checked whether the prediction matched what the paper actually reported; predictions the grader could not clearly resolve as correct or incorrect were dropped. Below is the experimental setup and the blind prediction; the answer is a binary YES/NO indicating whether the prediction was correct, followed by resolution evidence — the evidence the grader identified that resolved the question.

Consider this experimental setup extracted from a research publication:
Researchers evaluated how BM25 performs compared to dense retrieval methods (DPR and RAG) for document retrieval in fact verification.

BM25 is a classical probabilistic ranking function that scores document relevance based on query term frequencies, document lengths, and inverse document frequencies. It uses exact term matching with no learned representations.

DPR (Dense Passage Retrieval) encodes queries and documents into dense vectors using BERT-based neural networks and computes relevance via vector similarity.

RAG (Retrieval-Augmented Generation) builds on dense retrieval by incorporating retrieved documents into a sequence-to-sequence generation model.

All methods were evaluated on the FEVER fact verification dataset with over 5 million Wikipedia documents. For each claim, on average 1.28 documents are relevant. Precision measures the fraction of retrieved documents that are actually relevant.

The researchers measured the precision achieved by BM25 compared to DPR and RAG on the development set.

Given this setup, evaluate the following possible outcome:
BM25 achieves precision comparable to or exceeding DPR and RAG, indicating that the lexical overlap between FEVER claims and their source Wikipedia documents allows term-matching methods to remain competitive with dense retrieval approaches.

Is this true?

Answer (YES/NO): NO